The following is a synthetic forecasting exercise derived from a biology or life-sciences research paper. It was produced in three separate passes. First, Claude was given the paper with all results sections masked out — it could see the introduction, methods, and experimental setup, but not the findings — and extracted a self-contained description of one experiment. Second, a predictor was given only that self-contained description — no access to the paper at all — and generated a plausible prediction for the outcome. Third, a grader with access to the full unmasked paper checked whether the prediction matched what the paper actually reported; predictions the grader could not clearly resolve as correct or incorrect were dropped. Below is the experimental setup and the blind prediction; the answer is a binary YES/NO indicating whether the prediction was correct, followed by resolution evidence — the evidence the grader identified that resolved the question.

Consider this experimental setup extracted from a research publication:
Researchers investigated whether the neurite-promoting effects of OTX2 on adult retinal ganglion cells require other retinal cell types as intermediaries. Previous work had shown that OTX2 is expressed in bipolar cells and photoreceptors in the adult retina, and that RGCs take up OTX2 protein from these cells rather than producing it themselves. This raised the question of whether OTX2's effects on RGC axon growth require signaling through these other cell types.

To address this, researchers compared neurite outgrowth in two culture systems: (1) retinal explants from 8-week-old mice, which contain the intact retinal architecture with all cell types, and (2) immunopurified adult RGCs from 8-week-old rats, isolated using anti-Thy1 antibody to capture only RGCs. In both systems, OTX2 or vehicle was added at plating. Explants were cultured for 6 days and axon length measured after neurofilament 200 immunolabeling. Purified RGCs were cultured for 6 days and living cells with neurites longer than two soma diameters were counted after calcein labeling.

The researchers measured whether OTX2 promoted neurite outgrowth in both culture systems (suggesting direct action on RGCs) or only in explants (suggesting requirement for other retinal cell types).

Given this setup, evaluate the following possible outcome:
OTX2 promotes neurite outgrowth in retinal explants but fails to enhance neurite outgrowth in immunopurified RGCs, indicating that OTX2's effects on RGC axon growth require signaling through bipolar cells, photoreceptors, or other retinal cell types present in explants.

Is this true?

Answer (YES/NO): NO